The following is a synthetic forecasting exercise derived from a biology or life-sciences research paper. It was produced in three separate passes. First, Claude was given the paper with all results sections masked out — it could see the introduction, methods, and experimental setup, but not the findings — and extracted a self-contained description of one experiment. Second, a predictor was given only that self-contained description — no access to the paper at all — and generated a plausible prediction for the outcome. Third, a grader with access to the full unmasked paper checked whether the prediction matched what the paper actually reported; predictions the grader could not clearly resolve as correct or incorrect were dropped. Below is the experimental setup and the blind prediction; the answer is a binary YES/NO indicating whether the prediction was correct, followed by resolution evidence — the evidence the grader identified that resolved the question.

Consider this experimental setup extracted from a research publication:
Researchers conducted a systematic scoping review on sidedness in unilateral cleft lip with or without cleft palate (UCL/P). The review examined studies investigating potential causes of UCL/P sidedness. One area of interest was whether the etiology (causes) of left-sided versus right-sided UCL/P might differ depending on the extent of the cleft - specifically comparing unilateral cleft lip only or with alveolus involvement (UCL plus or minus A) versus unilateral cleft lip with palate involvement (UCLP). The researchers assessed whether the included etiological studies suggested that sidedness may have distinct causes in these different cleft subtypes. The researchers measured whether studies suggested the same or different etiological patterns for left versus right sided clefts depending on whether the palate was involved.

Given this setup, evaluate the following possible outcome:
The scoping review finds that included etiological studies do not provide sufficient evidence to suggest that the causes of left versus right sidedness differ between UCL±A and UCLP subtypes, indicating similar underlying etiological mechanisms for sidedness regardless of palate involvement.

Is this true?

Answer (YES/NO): NO